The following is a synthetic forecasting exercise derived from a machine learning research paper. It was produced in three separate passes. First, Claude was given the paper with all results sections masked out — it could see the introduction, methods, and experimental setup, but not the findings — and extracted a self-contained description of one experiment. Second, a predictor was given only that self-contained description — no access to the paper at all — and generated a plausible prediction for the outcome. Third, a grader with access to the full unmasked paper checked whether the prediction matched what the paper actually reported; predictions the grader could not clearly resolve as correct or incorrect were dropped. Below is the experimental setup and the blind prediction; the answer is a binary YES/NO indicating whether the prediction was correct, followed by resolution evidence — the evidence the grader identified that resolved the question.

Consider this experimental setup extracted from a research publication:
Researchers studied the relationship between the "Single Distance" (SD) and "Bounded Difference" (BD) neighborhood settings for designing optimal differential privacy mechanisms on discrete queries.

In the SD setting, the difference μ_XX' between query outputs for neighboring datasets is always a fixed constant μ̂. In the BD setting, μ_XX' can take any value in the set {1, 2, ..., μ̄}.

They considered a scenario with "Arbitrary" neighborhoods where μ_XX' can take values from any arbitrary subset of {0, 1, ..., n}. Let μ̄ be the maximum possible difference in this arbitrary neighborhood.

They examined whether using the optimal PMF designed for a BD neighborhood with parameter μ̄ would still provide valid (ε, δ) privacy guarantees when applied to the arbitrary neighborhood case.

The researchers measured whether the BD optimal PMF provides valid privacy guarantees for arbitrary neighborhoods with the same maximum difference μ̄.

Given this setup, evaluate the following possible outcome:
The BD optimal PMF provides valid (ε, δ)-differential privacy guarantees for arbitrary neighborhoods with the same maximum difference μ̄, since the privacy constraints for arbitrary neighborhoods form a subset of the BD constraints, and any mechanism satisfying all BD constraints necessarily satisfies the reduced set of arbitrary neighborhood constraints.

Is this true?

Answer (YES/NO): YES